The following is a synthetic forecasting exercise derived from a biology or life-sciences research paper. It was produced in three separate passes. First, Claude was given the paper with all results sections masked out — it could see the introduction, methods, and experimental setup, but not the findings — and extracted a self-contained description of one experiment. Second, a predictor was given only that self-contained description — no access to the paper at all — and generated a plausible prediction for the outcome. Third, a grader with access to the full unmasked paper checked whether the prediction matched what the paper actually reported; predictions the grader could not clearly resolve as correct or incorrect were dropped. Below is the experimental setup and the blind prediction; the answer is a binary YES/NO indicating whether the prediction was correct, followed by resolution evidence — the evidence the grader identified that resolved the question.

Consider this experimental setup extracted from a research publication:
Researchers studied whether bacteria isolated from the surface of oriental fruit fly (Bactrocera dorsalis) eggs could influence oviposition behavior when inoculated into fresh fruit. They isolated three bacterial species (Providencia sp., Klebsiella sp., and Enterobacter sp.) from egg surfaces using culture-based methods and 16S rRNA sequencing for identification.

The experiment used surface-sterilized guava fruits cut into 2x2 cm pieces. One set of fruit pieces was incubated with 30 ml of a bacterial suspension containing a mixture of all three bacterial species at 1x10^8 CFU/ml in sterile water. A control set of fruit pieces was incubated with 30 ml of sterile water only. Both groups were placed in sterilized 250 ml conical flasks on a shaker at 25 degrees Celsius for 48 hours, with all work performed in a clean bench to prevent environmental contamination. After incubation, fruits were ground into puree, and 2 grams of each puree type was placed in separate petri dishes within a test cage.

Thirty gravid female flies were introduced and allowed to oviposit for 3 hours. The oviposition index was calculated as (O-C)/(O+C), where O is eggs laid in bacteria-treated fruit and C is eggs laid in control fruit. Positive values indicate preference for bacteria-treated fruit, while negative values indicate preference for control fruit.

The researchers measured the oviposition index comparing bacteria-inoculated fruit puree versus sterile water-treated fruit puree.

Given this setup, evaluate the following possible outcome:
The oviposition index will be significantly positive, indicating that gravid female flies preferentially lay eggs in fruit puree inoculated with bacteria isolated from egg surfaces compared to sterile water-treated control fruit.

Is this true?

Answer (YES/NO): NO